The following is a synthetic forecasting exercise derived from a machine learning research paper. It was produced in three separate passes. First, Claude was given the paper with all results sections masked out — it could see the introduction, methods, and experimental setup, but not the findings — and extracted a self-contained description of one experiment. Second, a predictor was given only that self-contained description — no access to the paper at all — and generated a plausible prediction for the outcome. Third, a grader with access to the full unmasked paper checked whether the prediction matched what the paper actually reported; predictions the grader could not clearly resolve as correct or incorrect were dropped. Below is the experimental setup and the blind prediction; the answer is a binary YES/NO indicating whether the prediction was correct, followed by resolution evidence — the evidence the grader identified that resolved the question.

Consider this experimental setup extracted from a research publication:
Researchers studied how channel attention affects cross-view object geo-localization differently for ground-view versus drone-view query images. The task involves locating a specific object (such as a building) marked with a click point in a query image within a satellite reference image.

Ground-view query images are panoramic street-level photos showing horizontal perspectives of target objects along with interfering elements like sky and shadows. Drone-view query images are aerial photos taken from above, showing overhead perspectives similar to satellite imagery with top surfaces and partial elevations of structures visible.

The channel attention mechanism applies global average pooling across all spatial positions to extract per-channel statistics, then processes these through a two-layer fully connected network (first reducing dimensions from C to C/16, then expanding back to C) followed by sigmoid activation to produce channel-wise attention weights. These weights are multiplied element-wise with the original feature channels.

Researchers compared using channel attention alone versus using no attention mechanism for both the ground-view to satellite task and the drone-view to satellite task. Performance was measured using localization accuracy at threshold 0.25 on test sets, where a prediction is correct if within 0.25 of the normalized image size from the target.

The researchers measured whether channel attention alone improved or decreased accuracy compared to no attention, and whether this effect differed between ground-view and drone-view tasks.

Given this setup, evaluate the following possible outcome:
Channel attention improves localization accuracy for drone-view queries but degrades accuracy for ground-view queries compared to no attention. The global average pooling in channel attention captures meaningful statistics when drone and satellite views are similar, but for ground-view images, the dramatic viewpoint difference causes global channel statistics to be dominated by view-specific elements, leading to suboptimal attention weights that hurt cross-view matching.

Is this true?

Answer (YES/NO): YES